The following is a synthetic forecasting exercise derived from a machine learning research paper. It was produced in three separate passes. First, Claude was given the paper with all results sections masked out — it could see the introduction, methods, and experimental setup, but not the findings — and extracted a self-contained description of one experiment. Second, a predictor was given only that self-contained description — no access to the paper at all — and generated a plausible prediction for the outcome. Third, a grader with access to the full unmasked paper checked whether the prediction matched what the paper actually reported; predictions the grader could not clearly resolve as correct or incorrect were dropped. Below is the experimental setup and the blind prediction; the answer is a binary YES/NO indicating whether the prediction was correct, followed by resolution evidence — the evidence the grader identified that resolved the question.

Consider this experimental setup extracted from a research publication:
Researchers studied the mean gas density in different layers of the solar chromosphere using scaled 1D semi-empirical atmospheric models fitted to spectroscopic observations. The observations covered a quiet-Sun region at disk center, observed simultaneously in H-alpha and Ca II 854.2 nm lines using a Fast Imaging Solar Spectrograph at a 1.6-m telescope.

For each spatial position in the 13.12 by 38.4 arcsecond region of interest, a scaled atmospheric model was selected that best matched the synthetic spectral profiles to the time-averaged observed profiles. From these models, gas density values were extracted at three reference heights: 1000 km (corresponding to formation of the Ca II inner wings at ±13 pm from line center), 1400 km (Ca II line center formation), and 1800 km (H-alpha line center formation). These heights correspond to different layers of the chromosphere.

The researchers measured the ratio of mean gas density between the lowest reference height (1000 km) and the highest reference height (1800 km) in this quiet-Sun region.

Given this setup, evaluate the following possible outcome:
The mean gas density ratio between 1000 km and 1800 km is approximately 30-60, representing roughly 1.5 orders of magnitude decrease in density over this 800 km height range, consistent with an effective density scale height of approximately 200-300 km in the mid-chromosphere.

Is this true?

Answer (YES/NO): NO